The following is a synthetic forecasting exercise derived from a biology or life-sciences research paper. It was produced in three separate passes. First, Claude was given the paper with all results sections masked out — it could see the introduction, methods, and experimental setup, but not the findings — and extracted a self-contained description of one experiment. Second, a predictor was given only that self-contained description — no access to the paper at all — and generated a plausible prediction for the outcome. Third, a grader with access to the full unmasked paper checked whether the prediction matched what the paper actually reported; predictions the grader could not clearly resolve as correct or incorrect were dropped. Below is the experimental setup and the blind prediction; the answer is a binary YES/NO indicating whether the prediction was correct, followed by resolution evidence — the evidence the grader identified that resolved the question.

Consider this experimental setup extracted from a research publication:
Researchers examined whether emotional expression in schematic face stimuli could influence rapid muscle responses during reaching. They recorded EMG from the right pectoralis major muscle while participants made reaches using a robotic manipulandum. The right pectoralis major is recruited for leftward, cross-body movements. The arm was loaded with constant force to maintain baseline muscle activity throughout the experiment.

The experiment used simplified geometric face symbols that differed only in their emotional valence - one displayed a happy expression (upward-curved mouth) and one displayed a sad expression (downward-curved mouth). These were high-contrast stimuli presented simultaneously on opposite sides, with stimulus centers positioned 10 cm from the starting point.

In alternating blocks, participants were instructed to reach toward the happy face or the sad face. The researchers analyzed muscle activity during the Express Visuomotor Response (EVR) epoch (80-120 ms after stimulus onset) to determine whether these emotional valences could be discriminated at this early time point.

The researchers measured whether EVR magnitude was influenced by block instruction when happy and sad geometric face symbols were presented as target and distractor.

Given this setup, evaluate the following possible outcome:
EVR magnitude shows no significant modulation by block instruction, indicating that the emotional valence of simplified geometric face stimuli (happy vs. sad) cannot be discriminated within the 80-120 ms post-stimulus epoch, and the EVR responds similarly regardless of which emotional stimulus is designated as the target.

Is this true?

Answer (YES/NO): YES